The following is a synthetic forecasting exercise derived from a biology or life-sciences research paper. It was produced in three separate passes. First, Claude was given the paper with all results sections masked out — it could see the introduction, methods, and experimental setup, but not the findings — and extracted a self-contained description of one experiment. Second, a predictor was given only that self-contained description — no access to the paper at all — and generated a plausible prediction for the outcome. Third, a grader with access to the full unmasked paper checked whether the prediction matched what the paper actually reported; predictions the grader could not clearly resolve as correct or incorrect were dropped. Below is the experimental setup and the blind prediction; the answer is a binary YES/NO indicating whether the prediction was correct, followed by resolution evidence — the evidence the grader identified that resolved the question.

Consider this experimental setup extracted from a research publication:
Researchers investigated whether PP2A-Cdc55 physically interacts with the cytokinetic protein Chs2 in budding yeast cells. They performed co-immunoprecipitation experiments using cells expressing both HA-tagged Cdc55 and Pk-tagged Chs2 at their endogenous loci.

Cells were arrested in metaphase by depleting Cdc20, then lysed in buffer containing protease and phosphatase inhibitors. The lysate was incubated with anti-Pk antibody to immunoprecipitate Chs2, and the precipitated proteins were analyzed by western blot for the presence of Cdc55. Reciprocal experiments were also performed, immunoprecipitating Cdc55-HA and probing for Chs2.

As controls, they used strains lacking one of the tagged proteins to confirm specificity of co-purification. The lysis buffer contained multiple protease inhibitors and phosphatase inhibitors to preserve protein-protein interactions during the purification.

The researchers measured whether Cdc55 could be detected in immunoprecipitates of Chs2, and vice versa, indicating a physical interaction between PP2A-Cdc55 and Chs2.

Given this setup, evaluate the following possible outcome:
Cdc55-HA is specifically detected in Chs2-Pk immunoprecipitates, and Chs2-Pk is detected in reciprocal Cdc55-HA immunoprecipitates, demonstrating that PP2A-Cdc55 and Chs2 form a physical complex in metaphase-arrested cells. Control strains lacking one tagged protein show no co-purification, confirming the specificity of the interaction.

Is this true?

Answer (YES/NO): NO